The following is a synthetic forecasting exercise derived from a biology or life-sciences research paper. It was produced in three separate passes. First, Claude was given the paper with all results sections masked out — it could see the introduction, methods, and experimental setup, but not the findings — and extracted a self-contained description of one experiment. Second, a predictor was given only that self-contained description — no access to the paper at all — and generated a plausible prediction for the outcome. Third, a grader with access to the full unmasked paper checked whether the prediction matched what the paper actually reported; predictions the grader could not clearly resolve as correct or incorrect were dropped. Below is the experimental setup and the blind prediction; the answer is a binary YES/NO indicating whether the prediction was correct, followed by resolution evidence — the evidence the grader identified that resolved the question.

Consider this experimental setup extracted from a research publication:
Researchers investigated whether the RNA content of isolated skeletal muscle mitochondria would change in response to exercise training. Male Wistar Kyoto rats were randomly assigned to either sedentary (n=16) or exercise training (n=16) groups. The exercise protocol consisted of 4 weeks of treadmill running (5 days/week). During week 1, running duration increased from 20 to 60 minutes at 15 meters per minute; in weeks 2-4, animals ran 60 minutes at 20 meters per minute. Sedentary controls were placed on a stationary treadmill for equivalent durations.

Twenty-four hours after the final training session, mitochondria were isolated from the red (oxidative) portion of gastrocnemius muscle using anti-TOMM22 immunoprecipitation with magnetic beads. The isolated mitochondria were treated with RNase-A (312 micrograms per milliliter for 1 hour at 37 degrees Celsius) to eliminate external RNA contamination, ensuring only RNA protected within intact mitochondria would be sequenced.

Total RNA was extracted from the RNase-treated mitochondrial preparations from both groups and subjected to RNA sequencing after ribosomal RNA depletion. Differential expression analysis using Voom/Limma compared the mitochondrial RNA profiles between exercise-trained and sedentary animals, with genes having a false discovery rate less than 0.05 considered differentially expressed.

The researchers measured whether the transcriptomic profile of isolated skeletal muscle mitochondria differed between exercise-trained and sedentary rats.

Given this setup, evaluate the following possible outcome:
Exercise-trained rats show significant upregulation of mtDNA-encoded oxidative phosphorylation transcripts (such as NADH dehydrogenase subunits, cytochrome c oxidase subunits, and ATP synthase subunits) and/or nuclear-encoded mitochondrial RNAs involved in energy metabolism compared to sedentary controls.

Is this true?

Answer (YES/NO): NO